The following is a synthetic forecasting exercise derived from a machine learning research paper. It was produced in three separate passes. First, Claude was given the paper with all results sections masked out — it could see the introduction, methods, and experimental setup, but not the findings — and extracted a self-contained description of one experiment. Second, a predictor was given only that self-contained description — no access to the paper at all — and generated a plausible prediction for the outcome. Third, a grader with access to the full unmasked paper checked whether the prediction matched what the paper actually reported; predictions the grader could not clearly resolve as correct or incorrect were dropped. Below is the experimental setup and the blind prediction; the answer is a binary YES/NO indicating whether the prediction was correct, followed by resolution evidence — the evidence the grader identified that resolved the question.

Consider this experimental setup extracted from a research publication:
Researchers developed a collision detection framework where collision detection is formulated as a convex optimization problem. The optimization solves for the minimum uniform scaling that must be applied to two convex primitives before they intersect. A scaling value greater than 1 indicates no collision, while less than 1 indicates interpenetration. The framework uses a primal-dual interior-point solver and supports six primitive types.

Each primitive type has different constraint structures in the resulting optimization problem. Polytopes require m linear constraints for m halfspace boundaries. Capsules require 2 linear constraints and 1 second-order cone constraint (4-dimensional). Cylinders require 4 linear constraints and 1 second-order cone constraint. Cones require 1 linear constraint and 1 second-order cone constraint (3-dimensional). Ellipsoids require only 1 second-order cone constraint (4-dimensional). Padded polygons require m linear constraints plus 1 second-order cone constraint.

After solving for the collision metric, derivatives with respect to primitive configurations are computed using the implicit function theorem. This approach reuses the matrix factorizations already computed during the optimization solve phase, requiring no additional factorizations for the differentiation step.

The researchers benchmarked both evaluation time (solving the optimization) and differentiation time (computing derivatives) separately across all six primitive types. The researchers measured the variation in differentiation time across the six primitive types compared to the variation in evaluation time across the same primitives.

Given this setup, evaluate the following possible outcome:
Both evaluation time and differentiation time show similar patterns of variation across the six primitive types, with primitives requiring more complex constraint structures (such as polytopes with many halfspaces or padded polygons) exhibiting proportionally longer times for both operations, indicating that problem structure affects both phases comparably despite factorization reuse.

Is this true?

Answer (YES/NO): NO